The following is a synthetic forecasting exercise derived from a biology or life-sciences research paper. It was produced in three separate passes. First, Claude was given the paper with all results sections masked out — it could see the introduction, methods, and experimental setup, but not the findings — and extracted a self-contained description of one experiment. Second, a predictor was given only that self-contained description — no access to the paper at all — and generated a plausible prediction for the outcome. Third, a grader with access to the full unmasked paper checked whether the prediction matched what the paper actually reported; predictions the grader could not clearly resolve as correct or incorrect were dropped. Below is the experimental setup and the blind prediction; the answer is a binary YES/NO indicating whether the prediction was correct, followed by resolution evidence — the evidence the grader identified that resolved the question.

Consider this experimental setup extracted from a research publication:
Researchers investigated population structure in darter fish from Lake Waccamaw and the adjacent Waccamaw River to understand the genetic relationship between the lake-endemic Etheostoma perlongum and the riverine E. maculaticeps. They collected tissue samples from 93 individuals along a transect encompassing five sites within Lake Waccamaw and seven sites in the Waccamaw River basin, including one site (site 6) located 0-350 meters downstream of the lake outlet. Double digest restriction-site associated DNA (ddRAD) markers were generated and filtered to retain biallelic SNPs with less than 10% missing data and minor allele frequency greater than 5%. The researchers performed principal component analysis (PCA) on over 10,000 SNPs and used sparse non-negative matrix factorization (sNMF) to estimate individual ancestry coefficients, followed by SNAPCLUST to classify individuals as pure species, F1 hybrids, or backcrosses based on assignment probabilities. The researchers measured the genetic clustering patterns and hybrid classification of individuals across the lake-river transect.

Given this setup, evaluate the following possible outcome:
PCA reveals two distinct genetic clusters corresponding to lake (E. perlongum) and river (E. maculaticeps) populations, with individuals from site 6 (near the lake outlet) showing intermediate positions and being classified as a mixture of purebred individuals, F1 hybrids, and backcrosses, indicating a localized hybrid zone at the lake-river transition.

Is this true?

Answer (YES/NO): YES